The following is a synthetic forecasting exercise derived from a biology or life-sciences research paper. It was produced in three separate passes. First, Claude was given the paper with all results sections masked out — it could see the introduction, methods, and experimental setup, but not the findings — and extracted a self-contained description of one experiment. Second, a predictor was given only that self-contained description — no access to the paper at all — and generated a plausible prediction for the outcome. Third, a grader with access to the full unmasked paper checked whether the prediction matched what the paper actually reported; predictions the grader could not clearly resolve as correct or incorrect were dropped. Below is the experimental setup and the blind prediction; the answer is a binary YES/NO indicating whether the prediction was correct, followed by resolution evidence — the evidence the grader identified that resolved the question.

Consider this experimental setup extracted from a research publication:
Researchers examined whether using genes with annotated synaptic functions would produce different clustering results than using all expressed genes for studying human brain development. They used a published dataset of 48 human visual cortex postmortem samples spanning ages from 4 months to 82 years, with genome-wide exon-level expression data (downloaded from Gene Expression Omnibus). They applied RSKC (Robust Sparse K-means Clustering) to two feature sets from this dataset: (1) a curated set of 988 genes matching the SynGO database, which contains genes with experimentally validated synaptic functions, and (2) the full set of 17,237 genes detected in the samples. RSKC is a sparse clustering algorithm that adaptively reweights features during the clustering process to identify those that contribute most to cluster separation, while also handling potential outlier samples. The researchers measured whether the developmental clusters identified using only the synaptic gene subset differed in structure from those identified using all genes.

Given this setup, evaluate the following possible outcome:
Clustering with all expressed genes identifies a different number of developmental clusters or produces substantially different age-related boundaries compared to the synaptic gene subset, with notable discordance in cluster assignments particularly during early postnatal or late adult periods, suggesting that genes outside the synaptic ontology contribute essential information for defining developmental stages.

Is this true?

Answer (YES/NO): NO